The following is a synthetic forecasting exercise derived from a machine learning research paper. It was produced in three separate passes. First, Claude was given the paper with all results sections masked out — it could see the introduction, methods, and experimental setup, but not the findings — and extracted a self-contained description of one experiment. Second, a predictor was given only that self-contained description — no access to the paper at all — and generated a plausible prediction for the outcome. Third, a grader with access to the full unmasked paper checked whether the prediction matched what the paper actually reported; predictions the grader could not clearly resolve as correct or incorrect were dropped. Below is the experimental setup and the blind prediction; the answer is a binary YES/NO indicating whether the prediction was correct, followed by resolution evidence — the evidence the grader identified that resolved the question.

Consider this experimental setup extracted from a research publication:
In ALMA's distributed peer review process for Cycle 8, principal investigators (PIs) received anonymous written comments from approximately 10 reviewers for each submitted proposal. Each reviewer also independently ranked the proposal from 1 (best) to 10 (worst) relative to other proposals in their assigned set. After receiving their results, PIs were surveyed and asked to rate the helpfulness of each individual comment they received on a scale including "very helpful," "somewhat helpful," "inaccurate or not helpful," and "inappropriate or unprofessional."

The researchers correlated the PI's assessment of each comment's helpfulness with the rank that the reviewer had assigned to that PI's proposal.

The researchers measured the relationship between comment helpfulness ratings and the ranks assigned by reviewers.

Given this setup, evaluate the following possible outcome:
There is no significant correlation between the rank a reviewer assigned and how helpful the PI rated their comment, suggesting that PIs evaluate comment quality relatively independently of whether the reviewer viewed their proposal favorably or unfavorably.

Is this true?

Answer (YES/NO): NO